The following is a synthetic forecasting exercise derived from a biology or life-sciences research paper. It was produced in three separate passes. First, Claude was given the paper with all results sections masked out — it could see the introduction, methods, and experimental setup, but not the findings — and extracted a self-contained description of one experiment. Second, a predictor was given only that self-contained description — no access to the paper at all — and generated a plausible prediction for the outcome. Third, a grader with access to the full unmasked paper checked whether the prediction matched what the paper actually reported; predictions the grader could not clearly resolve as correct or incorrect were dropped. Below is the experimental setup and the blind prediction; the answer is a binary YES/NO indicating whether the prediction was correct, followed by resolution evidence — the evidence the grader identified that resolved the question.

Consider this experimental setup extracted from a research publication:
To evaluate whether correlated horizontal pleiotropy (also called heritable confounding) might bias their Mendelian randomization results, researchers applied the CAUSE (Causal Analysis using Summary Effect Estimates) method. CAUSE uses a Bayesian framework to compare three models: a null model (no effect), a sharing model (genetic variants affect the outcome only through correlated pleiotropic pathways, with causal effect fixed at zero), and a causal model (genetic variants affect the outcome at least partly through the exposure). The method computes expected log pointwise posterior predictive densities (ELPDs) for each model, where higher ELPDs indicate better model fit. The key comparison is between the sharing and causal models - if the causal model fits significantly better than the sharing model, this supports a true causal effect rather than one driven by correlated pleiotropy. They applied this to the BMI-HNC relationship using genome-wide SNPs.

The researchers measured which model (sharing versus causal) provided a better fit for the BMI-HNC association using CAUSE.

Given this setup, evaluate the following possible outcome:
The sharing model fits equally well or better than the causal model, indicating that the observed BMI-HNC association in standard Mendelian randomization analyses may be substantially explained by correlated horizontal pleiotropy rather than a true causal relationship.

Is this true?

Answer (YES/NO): YES